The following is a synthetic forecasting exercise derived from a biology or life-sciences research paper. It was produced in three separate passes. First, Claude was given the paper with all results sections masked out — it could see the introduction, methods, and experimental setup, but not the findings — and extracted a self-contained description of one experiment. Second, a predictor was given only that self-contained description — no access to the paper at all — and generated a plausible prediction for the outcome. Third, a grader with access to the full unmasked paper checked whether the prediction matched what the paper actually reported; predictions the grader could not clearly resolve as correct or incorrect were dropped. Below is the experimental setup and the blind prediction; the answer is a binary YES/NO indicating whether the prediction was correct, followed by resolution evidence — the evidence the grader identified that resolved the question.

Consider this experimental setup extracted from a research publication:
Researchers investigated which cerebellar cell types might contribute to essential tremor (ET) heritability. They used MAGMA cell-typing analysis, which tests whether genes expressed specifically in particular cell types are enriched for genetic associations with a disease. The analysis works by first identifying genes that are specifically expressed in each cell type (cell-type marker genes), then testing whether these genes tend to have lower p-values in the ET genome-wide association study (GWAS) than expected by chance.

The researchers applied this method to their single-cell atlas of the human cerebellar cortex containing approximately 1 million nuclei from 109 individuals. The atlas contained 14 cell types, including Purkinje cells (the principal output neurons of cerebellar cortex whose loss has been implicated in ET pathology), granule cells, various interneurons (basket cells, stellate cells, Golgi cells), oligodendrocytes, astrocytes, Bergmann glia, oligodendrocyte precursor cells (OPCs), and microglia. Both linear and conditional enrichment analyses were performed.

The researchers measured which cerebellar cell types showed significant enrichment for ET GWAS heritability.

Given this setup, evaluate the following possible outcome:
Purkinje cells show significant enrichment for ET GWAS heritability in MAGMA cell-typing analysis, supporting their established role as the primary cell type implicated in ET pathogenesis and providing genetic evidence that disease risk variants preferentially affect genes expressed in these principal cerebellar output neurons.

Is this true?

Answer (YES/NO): NO